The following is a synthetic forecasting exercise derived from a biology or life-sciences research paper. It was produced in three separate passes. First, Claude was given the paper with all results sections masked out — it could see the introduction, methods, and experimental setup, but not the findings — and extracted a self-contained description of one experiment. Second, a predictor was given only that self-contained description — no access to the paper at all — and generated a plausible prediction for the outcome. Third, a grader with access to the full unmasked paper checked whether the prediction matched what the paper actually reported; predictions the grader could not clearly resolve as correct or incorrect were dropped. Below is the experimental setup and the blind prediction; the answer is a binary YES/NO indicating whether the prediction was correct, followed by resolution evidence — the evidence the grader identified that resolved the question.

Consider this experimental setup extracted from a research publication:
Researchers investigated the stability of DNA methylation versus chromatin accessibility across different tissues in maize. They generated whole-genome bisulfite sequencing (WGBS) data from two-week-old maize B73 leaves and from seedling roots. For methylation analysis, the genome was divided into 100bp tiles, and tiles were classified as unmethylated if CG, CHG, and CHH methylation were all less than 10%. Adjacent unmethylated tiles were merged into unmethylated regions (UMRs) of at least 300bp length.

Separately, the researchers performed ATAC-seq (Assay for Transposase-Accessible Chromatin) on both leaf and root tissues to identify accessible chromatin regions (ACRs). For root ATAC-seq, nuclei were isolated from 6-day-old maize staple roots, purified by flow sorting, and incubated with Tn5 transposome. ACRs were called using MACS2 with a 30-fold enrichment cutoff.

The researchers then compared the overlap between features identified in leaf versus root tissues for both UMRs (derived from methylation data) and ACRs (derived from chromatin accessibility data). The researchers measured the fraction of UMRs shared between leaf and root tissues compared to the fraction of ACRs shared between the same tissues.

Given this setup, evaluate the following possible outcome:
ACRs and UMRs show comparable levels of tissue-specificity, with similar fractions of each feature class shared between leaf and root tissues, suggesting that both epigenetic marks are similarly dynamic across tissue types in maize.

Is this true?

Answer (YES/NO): NO